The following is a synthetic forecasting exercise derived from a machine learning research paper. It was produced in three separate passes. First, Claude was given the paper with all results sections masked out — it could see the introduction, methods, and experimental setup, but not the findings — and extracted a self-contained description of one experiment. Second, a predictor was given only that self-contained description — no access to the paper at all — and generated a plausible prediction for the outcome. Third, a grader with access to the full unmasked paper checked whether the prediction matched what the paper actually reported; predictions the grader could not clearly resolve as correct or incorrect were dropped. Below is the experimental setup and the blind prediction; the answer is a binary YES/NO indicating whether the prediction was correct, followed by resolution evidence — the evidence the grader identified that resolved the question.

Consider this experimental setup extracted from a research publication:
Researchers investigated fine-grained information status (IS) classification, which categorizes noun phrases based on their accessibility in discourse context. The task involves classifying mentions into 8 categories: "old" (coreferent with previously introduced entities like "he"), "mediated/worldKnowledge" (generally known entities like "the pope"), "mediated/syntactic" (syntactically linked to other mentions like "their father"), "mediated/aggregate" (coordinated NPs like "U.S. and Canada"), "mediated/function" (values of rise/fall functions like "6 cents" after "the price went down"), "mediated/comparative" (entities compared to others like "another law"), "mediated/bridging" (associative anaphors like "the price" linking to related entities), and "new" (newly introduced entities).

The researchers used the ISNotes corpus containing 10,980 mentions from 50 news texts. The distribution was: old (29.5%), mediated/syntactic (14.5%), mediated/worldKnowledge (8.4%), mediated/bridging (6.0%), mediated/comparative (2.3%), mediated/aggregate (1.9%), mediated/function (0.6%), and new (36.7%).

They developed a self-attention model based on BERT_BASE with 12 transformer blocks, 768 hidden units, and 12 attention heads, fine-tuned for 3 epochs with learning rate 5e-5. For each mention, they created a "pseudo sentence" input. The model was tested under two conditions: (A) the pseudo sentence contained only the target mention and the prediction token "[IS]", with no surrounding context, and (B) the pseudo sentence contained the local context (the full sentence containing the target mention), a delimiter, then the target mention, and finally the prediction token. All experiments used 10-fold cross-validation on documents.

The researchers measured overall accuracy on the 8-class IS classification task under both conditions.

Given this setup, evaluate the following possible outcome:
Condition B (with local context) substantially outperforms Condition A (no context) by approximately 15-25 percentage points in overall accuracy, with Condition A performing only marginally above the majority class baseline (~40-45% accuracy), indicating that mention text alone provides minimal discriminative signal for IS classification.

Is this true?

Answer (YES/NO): NO